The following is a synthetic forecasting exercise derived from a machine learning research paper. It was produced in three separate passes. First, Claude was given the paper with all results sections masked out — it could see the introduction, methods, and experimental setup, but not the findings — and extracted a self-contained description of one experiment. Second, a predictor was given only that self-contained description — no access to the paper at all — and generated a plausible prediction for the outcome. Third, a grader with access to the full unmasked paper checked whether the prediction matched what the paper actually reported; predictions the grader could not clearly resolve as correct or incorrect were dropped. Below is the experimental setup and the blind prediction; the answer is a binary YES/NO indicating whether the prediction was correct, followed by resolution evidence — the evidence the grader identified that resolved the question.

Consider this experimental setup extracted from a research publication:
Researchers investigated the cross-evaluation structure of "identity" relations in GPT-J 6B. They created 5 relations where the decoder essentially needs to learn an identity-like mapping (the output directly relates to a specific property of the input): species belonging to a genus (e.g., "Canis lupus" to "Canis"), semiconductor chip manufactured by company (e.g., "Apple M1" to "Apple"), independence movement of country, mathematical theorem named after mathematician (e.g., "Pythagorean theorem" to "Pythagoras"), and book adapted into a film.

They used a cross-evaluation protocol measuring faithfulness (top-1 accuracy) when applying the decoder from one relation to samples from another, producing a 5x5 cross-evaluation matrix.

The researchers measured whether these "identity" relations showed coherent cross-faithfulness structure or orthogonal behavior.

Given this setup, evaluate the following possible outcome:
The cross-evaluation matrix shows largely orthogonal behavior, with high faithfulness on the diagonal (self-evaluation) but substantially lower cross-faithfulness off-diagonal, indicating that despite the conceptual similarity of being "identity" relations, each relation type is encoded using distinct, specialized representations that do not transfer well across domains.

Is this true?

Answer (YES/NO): NO